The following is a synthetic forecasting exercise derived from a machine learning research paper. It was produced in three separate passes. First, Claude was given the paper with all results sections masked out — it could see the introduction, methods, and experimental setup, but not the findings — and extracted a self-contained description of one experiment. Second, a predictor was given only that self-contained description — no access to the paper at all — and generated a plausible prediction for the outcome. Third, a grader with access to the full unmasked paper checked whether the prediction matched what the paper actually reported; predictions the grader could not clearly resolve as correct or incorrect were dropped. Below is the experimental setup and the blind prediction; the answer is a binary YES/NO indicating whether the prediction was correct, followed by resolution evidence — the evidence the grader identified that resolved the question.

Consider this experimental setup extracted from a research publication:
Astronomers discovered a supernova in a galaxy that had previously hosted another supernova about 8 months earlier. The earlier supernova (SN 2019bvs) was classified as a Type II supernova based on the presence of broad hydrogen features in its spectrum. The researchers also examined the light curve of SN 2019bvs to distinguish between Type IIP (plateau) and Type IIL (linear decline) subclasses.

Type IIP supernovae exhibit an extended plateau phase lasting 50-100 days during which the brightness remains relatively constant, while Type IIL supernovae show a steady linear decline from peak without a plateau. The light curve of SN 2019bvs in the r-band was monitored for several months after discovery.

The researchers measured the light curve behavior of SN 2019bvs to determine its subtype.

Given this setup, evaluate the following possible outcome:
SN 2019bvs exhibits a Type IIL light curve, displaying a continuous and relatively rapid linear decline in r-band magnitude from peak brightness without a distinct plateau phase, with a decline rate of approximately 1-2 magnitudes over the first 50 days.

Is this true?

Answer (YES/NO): NO